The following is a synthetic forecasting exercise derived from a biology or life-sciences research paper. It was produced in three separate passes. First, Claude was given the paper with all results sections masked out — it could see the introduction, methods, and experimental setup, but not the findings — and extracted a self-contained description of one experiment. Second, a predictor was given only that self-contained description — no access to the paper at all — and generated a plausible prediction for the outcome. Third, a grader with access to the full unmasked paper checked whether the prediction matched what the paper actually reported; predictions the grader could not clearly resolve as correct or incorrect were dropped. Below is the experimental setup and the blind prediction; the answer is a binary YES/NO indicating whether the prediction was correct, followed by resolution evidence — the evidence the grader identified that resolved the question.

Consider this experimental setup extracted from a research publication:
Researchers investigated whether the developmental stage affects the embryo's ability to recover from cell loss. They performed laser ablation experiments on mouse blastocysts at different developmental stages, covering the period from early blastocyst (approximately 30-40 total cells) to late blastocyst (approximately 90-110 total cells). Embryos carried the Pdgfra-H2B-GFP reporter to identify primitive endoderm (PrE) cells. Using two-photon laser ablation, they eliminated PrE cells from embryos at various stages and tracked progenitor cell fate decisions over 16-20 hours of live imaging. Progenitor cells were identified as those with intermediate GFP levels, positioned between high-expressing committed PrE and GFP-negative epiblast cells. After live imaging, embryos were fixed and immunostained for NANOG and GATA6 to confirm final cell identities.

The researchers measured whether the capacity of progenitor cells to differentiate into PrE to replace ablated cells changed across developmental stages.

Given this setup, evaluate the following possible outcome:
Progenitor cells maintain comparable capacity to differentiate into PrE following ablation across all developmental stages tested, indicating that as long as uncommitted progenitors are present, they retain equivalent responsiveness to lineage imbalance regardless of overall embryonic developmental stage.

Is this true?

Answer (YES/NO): NO